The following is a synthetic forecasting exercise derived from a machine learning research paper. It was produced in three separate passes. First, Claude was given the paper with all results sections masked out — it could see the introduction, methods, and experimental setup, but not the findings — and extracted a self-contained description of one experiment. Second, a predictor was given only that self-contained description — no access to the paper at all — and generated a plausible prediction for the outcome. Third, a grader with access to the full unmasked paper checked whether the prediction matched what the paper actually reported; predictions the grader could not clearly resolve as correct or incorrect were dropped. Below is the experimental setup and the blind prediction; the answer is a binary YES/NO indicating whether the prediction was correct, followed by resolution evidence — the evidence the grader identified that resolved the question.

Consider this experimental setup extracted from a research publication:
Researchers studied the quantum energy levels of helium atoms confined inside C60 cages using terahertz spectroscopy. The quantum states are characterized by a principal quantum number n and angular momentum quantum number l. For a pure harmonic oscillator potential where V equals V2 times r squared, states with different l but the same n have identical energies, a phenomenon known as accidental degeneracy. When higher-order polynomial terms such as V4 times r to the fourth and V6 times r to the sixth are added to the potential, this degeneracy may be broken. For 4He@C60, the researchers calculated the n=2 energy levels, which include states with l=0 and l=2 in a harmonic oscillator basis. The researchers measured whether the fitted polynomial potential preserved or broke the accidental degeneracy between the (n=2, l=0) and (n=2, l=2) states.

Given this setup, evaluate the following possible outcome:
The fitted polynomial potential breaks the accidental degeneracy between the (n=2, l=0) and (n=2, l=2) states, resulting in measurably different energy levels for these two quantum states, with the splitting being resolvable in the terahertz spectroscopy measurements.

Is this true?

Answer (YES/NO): YES